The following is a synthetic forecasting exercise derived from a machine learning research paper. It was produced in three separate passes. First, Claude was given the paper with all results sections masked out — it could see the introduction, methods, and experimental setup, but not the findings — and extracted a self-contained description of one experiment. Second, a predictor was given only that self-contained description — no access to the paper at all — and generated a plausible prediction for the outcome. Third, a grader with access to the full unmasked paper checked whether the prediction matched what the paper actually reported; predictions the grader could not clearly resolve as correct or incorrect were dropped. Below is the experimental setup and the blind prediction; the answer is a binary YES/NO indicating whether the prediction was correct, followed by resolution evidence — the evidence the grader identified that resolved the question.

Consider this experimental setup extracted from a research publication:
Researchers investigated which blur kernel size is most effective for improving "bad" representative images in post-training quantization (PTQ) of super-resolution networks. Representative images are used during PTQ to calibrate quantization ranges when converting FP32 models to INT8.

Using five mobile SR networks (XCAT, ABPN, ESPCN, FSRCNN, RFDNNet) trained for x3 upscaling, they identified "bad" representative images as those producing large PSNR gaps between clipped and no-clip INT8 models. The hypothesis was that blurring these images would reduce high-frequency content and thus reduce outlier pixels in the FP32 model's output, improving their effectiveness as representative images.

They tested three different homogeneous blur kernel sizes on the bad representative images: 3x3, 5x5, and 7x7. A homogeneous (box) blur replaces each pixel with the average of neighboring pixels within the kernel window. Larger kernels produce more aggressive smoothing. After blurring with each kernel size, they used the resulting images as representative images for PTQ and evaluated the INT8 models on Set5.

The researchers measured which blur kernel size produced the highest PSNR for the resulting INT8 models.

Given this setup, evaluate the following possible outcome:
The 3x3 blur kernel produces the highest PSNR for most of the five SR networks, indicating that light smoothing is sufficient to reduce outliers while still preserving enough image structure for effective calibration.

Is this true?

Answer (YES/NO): YES